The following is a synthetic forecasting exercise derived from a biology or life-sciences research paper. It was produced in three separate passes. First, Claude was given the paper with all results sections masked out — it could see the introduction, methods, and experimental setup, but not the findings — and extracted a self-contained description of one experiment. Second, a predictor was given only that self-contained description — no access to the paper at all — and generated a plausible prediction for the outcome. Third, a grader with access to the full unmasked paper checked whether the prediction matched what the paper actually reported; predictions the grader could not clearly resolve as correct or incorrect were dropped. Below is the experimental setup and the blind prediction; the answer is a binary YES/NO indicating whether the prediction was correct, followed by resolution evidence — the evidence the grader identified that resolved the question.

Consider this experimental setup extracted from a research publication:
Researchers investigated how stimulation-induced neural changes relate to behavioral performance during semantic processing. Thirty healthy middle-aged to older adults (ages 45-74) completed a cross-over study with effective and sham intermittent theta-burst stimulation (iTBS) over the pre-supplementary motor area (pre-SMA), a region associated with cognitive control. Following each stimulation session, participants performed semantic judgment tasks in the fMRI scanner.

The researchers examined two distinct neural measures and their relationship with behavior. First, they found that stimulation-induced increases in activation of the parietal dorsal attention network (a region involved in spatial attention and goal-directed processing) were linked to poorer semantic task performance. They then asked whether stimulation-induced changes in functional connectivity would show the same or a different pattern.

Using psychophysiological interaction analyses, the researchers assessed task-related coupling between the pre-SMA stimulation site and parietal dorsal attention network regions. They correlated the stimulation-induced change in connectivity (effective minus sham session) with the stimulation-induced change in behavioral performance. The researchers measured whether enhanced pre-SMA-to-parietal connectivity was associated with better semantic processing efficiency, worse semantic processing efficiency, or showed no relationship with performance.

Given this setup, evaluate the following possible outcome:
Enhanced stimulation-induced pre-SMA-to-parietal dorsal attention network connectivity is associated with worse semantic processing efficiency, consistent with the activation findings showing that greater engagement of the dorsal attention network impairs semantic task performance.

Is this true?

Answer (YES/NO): NO